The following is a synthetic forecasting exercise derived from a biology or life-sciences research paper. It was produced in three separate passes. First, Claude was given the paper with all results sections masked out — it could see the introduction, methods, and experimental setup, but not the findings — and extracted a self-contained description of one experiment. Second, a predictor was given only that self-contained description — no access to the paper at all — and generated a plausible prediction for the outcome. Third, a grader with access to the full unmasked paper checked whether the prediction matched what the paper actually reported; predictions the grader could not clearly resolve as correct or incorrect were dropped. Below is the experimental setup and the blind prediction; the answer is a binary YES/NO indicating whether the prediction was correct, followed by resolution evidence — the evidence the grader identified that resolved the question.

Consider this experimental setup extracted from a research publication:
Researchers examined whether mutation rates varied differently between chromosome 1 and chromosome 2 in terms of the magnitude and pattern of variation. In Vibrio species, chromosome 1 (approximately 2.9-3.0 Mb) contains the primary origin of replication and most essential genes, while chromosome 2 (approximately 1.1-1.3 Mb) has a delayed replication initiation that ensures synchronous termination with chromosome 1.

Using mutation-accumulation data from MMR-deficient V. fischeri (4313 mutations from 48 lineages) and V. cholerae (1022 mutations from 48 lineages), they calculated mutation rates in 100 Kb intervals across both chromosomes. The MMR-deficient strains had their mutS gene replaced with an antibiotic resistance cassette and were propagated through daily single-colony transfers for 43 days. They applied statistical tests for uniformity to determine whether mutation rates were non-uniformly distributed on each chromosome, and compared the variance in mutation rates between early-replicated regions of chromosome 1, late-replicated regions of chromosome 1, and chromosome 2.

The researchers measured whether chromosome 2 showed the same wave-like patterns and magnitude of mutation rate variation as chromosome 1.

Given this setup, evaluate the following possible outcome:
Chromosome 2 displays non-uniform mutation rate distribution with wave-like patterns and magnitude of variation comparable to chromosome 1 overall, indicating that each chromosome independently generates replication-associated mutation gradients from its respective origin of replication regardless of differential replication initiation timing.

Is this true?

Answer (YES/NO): NO